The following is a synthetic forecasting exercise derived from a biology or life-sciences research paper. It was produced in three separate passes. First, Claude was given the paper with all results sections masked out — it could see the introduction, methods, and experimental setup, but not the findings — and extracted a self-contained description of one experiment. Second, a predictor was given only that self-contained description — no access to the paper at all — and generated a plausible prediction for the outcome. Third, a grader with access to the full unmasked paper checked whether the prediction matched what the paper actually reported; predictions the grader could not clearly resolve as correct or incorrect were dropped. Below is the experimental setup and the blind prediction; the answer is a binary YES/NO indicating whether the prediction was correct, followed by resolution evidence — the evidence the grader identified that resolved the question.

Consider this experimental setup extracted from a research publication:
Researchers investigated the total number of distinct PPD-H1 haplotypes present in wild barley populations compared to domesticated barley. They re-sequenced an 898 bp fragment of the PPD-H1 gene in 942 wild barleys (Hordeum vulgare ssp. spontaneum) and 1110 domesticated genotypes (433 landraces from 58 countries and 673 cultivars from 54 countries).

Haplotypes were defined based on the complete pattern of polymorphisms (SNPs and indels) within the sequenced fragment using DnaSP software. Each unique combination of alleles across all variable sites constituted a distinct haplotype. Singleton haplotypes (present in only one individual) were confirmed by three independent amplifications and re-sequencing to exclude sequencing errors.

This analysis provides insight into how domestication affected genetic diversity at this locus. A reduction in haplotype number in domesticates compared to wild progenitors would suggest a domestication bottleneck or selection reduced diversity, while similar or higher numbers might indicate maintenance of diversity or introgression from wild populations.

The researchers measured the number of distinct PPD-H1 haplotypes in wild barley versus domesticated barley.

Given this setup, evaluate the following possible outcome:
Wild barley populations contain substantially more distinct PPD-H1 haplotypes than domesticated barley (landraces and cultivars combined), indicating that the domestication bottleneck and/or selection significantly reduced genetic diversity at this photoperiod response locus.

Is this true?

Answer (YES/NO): NO